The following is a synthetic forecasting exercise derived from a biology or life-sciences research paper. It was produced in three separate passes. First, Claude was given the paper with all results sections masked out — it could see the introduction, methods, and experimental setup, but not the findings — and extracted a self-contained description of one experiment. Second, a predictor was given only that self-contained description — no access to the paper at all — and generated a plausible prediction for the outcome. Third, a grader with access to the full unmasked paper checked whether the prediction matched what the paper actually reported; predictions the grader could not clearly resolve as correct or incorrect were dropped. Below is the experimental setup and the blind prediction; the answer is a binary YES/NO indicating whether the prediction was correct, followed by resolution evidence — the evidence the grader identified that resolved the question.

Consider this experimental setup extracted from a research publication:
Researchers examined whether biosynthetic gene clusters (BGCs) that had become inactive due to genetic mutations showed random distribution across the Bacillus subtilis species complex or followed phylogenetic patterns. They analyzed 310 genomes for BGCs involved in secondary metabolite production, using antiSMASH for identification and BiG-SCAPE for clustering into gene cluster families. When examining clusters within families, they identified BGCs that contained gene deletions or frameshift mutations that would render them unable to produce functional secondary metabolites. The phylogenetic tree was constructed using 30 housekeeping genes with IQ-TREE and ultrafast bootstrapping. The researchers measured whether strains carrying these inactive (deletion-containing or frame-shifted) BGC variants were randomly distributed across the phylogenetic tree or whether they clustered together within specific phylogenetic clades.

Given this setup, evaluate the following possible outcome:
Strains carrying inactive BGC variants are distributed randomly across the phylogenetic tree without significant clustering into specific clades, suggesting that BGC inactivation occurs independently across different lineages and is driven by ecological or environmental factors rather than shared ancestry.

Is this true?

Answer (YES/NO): NO